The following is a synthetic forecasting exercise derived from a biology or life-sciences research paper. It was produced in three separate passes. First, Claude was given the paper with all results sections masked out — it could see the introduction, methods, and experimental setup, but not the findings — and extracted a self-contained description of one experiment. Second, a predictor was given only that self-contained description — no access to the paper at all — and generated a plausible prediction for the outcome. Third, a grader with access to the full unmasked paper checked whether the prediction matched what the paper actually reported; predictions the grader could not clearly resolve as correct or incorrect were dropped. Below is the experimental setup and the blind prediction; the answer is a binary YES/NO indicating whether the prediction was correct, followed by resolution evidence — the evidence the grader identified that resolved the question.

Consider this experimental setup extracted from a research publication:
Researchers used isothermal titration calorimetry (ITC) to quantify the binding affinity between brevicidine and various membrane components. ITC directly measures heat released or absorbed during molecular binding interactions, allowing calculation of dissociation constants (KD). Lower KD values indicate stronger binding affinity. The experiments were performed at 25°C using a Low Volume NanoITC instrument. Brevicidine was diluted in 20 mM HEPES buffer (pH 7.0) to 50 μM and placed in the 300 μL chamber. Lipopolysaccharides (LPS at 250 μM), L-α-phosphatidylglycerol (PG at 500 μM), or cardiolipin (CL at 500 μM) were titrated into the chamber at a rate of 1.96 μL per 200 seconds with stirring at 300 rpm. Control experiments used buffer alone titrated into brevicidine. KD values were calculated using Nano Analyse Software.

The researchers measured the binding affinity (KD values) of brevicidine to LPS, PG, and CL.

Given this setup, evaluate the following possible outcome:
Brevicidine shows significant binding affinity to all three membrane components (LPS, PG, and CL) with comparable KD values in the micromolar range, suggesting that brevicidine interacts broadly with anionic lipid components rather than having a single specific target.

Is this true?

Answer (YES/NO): NO